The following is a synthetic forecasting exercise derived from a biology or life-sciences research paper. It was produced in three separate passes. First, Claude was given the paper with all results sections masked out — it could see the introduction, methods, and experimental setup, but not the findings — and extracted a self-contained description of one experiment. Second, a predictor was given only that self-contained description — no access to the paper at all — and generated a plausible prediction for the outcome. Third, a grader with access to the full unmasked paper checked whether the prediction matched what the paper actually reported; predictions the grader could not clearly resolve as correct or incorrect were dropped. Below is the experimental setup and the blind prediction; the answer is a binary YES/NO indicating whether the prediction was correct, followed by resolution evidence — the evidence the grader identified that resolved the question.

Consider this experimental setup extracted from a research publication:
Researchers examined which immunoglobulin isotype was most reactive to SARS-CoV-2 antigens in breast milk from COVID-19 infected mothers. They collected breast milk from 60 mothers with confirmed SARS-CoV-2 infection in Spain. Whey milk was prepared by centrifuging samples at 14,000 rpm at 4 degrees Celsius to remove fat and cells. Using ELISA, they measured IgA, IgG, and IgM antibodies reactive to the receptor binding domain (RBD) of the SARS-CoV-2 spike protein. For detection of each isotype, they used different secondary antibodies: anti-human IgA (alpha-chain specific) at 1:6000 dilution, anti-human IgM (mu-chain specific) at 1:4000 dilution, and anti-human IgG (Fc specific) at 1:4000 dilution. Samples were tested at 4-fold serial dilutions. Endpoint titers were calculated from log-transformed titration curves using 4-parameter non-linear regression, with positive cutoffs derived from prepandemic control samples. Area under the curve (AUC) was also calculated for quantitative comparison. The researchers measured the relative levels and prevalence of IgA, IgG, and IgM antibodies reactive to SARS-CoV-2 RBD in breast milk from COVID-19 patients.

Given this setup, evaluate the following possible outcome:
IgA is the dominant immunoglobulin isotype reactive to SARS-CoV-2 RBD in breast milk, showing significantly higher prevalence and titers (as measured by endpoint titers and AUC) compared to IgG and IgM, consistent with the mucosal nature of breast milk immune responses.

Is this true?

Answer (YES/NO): NO